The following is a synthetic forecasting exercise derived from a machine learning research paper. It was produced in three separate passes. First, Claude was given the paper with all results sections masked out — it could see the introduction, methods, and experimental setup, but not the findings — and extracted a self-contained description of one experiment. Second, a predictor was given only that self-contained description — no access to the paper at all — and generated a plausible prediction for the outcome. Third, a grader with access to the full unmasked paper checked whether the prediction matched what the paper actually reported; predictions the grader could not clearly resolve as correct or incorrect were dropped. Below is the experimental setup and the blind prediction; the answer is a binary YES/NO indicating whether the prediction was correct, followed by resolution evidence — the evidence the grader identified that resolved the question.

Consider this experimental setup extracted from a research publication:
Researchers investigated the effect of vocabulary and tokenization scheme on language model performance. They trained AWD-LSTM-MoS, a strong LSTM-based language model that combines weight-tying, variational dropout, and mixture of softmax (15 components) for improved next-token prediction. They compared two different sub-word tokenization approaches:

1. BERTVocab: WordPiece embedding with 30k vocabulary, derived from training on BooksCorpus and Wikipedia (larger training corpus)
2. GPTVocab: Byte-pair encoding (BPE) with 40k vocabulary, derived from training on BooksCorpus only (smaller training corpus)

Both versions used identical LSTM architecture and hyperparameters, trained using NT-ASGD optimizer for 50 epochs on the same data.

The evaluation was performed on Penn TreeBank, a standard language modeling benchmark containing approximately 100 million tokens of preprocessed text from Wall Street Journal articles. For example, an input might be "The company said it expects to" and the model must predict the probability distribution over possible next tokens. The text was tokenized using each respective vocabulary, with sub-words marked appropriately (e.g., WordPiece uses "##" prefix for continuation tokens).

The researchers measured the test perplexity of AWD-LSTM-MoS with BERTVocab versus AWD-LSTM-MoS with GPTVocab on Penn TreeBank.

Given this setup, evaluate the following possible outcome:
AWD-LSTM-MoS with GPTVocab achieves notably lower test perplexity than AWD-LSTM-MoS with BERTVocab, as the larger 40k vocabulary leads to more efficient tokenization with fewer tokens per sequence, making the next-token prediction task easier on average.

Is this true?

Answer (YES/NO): NO